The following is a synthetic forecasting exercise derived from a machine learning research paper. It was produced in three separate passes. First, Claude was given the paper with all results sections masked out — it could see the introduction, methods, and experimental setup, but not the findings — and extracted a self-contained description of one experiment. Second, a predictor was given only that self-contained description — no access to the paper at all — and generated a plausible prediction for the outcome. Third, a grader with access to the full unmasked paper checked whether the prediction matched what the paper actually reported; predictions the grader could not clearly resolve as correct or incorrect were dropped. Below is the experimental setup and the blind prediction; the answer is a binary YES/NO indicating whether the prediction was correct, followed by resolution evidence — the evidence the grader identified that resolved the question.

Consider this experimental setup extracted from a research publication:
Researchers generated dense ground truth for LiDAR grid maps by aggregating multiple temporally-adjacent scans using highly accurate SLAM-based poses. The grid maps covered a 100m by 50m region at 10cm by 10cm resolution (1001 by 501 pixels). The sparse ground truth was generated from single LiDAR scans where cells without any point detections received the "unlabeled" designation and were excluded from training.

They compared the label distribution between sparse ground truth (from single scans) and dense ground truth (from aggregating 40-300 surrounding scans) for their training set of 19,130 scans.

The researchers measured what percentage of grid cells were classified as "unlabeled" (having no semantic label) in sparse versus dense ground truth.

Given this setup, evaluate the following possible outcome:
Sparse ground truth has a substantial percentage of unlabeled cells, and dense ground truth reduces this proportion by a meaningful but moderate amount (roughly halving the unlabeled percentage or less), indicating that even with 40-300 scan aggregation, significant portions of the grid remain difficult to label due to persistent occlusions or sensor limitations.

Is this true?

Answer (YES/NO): YES